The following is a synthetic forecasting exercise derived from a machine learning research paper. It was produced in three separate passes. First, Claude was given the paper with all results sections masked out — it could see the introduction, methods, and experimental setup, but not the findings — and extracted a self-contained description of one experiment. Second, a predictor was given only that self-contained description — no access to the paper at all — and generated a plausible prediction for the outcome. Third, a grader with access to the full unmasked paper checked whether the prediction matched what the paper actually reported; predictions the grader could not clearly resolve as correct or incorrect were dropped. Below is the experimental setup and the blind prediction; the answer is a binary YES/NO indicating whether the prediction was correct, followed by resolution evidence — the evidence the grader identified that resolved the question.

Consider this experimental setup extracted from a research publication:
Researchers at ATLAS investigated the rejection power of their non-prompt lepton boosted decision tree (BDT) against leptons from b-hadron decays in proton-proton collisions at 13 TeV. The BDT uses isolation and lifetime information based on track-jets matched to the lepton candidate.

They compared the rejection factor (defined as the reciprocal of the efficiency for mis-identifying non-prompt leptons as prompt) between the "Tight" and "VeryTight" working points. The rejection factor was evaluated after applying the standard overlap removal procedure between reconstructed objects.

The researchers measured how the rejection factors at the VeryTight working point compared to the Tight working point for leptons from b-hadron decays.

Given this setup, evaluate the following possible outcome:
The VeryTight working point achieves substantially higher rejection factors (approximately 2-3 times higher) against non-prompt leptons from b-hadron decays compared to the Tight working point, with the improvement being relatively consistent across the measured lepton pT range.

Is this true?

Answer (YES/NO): NO